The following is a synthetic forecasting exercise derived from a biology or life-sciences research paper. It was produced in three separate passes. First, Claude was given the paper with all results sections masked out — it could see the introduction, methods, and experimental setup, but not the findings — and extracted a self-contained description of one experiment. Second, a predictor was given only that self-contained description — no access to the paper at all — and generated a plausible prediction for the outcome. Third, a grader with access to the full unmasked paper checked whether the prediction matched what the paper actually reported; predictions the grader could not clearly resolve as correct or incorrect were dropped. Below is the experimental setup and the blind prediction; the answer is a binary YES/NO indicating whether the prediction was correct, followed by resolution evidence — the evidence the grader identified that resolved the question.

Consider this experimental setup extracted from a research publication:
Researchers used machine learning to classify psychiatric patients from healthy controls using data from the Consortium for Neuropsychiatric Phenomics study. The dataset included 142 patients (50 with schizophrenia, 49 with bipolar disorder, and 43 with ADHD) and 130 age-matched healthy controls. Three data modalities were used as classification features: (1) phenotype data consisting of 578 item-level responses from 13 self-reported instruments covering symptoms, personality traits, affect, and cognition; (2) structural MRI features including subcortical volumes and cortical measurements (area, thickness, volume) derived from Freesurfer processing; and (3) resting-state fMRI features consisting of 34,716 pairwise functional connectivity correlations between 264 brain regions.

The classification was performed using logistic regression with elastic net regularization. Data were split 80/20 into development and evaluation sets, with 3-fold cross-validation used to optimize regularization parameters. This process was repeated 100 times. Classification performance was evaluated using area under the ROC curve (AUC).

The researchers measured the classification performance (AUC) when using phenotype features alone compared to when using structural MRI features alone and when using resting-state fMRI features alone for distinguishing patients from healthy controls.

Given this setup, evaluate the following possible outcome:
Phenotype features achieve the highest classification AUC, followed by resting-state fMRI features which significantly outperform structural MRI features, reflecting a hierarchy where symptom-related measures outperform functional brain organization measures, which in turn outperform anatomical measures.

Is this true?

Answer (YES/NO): NO